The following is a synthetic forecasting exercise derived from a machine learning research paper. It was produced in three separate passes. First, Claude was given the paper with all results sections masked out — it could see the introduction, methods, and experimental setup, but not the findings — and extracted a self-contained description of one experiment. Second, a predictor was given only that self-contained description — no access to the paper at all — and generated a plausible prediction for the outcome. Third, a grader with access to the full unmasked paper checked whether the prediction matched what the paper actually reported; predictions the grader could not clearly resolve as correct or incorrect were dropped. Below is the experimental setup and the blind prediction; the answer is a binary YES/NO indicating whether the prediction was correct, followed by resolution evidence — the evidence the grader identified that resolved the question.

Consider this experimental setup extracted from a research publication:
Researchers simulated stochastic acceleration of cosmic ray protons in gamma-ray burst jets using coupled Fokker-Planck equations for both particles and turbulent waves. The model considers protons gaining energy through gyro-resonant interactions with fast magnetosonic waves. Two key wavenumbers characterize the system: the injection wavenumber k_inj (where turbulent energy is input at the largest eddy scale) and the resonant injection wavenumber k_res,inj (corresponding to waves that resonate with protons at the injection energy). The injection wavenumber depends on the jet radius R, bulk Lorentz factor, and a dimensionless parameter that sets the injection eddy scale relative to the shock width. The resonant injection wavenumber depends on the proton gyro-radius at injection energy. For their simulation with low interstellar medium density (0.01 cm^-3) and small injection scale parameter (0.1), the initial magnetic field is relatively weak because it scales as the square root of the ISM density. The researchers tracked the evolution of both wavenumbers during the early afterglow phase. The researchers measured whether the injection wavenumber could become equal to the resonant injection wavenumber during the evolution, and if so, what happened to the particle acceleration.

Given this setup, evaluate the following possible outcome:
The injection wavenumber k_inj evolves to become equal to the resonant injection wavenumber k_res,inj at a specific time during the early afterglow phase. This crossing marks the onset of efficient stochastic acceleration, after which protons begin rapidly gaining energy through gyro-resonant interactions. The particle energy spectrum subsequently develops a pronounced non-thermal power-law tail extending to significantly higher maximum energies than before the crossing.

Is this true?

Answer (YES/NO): NO